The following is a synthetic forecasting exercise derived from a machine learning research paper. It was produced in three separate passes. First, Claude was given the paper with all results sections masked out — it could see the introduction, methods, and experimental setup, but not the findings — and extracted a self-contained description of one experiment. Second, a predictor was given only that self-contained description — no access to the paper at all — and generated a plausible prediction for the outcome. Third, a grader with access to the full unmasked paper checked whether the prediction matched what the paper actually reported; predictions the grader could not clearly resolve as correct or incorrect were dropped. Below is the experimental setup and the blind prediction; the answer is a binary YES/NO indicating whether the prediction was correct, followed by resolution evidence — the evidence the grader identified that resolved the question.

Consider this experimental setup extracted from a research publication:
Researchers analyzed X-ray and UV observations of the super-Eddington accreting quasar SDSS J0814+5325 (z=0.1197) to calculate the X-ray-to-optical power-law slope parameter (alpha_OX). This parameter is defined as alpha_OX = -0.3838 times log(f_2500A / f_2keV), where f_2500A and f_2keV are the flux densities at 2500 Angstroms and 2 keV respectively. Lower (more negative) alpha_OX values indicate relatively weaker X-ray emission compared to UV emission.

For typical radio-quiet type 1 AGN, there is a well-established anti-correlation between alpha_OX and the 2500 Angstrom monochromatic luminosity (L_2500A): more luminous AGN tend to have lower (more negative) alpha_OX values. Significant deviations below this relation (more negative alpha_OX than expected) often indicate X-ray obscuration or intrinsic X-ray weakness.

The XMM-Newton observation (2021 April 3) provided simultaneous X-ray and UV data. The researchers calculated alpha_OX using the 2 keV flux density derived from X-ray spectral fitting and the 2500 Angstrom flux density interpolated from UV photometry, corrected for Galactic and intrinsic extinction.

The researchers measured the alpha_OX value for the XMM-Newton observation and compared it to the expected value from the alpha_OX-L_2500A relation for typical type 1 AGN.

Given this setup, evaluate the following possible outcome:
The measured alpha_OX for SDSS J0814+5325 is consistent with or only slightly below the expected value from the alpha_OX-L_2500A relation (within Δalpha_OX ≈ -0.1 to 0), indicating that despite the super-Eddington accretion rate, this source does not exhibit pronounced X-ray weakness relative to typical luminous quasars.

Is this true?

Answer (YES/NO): NO